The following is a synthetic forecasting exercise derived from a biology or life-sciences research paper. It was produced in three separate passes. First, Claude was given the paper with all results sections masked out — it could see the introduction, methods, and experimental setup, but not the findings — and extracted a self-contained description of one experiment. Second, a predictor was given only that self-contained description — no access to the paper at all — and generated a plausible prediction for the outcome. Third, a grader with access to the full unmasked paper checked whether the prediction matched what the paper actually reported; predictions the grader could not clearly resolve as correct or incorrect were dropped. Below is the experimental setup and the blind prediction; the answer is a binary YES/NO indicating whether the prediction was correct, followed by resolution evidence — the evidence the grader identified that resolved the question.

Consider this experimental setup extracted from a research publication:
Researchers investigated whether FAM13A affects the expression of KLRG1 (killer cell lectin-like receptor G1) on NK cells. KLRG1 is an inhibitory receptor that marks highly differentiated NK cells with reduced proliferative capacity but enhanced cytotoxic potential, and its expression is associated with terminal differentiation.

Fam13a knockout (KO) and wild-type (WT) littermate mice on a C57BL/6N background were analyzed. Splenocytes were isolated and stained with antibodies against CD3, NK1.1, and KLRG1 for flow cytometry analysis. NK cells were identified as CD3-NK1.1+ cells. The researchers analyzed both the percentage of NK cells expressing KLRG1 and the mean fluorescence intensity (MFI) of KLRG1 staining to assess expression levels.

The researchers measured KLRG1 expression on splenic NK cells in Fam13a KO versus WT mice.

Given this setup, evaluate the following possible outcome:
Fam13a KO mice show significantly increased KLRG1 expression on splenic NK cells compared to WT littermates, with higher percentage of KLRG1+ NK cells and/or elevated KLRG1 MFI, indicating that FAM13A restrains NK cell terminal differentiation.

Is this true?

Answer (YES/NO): YES